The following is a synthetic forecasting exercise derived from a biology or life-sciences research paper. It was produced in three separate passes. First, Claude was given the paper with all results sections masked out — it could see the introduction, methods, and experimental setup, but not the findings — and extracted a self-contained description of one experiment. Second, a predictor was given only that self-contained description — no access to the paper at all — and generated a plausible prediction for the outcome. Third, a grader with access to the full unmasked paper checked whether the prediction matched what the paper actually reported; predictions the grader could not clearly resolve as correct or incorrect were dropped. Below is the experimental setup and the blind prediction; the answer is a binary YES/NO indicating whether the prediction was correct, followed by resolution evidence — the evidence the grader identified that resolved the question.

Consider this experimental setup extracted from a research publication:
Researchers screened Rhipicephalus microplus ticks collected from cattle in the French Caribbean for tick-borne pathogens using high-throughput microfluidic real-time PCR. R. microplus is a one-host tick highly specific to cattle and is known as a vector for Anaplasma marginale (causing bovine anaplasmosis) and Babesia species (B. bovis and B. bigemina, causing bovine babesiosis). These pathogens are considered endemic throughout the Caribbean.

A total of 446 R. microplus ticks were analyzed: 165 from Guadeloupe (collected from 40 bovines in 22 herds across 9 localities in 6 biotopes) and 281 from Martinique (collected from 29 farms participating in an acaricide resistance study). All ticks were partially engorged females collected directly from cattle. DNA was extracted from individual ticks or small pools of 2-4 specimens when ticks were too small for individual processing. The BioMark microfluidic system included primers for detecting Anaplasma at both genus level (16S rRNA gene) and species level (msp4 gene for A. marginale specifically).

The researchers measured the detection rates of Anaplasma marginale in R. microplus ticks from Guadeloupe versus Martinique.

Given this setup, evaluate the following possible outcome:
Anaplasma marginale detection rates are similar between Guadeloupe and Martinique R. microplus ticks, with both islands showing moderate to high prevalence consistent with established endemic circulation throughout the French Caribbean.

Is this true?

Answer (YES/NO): NO